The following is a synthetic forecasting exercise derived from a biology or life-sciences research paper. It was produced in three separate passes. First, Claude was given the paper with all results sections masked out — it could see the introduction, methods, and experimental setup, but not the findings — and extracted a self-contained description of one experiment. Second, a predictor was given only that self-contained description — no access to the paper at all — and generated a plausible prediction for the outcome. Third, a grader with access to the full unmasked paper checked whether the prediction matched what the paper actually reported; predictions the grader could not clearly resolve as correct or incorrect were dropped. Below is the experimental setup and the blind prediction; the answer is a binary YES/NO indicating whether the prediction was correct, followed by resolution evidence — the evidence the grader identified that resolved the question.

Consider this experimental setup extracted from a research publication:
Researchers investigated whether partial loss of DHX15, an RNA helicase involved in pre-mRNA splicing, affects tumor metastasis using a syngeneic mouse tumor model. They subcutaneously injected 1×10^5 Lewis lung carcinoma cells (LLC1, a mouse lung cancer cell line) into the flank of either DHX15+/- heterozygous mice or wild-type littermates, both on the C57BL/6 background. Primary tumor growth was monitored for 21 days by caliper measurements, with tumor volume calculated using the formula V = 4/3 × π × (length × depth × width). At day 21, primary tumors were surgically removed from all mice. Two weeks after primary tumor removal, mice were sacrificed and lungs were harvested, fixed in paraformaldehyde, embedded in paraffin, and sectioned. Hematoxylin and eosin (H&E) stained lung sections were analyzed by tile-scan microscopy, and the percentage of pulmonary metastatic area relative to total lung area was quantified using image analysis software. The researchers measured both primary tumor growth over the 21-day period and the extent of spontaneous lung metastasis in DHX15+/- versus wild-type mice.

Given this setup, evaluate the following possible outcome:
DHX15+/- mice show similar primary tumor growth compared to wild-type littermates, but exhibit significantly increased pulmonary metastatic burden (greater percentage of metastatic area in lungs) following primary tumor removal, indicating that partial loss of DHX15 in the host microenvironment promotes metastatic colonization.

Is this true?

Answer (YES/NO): NO